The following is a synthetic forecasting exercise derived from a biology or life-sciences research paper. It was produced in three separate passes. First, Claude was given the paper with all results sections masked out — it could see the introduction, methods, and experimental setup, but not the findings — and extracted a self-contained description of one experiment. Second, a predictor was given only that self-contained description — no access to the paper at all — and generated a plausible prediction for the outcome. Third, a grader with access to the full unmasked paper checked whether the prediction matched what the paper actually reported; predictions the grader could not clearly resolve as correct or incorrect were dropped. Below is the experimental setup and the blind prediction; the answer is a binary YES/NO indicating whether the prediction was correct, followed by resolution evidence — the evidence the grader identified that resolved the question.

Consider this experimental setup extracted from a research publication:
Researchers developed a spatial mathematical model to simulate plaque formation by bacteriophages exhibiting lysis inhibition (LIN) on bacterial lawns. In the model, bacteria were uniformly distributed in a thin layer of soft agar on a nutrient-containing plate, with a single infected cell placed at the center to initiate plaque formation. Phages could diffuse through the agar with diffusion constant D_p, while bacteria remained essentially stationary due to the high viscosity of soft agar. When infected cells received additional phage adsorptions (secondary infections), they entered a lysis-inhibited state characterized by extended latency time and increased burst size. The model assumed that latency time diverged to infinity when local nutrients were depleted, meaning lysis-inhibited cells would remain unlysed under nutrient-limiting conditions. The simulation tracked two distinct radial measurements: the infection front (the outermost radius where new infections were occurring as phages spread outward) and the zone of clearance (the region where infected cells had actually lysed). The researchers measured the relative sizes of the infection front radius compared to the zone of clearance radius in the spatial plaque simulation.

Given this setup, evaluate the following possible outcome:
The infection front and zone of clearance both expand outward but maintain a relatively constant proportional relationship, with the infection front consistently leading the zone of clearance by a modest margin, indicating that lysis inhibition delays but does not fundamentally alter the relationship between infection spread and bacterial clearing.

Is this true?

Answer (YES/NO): YES